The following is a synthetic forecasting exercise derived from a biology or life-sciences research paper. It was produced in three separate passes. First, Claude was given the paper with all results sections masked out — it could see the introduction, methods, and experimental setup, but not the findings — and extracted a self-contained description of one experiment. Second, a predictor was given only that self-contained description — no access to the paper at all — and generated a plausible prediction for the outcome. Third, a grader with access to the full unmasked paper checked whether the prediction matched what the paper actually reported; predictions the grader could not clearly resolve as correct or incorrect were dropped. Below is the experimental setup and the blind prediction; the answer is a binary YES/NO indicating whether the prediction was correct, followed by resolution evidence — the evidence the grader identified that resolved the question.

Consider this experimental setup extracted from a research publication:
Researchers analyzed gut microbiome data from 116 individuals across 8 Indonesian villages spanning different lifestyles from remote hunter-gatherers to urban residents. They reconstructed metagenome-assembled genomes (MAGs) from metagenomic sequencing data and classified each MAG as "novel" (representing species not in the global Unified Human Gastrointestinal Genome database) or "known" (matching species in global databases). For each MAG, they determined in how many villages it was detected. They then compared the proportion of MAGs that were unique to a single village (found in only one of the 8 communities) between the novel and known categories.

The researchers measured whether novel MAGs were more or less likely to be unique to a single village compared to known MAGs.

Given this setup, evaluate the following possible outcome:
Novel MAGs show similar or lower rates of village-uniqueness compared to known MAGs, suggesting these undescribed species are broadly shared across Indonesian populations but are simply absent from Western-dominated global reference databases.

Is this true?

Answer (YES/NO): NO